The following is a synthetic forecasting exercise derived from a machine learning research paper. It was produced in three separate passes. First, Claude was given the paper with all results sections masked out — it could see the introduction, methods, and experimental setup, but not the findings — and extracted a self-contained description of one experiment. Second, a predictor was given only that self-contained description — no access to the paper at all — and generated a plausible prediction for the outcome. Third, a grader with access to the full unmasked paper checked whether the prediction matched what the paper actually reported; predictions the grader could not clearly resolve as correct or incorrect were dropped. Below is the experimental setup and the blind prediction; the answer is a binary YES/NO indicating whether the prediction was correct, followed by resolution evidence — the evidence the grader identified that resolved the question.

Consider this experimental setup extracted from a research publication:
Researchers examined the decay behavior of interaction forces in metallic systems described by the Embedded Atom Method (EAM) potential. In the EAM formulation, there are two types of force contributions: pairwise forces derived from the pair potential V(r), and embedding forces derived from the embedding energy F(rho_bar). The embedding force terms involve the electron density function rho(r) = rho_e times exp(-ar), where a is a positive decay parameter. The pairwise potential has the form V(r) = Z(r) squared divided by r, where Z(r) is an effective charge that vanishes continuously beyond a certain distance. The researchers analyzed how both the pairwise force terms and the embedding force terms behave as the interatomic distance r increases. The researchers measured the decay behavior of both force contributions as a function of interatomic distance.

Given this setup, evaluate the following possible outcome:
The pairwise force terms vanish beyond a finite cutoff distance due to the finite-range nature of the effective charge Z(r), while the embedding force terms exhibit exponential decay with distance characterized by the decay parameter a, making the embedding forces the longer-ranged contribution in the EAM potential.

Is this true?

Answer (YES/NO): YES